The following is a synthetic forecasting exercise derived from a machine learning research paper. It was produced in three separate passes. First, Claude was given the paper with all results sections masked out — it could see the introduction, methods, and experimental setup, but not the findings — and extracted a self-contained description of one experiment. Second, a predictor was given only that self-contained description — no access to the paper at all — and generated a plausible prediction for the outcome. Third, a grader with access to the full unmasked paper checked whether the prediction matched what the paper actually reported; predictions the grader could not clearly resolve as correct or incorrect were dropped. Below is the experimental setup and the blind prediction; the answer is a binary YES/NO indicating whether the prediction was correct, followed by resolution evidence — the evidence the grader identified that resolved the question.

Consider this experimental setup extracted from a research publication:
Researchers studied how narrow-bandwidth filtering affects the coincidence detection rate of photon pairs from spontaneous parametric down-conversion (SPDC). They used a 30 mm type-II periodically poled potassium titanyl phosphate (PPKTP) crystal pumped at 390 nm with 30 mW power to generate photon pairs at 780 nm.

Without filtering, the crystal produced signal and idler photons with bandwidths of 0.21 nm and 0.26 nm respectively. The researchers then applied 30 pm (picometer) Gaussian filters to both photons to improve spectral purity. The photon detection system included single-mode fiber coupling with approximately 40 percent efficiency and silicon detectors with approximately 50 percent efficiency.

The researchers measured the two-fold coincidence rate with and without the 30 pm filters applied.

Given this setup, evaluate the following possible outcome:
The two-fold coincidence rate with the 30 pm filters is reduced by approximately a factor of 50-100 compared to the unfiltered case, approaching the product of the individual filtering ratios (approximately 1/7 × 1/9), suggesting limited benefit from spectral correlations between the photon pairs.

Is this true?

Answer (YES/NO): YES